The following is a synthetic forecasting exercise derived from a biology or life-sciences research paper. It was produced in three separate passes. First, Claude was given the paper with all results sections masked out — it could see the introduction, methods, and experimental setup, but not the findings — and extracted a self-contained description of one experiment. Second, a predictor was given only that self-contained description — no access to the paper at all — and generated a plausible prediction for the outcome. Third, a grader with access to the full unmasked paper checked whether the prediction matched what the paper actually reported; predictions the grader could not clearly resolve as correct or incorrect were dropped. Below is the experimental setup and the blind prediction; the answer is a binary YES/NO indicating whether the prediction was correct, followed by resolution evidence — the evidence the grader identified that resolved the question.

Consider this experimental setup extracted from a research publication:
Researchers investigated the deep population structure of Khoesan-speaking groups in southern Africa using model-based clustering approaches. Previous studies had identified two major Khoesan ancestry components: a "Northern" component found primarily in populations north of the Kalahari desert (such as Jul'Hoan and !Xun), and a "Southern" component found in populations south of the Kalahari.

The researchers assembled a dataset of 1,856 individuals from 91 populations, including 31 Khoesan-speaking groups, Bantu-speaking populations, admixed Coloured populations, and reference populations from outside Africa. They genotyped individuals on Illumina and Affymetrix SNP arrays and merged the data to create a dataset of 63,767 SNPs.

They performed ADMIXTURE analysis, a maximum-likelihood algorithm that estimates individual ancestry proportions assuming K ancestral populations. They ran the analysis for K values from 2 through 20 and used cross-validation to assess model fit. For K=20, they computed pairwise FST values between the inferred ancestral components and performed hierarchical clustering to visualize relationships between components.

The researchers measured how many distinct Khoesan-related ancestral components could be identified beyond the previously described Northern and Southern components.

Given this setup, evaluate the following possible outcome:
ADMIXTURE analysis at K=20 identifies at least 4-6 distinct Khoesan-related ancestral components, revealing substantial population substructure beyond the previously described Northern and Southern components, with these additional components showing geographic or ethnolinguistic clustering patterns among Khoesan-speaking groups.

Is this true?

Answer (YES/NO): NO